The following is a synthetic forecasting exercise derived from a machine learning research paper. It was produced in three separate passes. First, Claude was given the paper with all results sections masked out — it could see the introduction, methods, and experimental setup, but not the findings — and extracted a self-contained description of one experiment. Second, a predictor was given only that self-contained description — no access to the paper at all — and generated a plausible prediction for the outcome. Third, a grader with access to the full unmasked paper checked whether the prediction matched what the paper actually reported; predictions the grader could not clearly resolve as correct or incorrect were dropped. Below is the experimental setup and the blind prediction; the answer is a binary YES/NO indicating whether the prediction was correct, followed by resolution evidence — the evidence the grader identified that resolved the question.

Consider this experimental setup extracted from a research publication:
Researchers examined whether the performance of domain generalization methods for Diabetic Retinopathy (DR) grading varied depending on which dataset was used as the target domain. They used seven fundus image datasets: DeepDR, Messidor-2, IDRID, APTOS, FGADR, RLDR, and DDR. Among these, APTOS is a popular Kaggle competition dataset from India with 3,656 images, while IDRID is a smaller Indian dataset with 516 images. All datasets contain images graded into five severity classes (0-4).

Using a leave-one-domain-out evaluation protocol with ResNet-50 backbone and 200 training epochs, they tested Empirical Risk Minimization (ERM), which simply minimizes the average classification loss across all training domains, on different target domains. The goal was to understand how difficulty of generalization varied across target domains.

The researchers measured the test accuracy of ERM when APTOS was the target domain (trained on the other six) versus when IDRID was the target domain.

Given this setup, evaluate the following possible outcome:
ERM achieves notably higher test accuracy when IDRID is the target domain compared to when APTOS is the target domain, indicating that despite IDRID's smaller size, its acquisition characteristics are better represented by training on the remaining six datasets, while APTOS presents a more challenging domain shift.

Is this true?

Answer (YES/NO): NO